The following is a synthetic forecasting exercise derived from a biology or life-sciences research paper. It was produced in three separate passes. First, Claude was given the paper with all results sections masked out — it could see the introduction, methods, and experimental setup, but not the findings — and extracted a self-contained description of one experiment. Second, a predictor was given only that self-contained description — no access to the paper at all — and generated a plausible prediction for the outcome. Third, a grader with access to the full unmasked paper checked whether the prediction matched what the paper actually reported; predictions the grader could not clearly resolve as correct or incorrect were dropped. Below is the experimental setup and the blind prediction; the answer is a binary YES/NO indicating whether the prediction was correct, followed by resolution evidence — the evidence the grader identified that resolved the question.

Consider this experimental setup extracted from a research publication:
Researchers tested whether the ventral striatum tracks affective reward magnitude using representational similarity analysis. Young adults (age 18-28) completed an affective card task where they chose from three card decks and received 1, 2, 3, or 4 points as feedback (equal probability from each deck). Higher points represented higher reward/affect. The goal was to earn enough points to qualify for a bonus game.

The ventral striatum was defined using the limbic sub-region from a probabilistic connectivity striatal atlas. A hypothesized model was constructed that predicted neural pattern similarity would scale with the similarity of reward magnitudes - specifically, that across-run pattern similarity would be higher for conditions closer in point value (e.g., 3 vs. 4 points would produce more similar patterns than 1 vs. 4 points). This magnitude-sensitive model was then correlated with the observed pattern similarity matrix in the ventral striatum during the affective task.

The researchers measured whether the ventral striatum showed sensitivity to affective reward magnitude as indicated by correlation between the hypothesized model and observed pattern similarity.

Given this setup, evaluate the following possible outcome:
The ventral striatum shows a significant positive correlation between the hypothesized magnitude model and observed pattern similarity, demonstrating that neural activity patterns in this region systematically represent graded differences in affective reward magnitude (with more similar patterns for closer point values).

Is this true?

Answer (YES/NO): NO